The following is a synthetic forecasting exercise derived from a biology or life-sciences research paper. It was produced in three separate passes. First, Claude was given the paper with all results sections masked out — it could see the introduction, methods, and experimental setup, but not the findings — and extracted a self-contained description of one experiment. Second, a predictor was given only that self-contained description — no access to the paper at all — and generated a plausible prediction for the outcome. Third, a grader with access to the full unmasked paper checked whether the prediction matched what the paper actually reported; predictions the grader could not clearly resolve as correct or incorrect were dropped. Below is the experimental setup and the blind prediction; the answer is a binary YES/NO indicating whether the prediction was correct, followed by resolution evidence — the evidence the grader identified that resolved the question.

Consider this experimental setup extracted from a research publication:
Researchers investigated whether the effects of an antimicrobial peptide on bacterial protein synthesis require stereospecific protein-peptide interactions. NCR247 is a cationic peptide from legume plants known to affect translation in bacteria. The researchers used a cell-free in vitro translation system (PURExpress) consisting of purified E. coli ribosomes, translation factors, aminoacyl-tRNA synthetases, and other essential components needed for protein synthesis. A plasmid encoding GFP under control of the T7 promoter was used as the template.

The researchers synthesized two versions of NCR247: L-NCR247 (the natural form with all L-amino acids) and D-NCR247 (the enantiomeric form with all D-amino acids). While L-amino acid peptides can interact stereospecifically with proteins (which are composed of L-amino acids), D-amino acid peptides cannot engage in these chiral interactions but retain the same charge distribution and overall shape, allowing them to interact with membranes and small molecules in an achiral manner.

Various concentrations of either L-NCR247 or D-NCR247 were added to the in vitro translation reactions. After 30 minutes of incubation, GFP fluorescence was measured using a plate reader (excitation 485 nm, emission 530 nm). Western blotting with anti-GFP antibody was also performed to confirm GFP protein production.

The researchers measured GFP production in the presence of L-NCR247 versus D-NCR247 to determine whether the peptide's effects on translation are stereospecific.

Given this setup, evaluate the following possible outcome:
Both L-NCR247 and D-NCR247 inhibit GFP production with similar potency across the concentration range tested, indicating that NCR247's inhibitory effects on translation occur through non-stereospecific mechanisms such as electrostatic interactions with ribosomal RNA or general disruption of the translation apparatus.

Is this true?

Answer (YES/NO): NO